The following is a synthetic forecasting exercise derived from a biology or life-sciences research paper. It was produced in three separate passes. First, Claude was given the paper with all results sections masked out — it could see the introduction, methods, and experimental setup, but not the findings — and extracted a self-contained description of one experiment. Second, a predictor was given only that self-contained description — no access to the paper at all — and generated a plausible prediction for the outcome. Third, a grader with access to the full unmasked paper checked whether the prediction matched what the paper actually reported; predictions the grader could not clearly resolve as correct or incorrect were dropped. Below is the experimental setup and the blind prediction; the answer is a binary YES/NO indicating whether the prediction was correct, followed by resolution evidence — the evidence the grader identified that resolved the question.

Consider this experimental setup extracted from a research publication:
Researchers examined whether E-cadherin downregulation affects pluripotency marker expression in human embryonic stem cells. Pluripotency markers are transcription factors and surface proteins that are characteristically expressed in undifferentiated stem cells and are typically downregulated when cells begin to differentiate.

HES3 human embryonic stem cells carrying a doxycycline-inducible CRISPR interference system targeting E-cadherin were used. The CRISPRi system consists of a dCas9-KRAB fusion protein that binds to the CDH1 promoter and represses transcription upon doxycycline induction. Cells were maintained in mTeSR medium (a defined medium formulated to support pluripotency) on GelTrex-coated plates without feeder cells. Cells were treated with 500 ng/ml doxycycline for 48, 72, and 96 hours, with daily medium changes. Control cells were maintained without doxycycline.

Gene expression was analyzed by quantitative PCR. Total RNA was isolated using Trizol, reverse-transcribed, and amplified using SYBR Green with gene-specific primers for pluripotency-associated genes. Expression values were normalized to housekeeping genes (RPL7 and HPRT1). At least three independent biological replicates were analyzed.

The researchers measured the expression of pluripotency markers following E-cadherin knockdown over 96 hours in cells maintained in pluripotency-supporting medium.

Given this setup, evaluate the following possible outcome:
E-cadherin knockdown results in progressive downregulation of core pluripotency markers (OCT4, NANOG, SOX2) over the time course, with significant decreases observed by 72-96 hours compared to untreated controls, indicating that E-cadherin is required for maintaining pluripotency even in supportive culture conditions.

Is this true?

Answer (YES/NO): NO